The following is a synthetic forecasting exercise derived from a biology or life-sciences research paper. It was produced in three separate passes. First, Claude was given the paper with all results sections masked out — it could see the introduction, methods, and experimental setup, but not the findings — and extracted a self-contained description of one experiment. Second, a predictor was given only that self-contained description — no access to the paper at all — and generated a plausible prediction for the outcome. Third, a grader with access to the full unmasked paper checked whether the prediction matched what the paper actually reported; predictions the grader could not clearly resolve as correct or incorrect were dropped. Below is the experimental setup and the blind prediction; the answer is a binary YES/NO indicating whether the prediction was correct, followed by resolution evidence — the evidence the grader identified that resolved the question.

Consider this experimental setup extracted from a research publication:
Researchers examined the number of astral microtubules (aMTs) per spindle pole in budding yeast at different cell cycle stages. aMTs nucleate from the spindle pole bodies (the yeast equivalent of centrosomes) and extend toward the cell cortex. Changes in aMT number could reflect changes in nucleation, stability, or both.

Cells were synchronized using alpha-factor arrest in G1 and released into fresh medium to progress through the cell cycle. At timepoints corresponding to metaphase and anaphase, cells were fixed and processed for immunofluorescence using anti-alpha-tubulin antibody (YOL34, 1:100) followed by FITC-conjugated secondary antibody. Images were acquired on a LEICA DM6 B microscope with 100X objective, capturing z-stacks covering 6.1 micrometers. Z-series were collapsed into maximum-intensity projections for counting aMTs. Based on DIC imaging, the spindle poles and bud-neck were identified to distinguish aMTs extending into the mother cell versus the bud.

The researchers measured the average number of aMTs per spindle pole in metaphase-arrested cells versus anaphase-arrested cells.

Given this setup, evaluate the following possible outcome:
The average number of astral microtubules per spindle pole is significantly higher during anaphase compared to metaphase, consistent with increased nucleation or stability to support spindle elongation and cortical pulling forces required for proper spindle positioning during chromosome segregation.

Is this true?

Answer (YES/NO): YES